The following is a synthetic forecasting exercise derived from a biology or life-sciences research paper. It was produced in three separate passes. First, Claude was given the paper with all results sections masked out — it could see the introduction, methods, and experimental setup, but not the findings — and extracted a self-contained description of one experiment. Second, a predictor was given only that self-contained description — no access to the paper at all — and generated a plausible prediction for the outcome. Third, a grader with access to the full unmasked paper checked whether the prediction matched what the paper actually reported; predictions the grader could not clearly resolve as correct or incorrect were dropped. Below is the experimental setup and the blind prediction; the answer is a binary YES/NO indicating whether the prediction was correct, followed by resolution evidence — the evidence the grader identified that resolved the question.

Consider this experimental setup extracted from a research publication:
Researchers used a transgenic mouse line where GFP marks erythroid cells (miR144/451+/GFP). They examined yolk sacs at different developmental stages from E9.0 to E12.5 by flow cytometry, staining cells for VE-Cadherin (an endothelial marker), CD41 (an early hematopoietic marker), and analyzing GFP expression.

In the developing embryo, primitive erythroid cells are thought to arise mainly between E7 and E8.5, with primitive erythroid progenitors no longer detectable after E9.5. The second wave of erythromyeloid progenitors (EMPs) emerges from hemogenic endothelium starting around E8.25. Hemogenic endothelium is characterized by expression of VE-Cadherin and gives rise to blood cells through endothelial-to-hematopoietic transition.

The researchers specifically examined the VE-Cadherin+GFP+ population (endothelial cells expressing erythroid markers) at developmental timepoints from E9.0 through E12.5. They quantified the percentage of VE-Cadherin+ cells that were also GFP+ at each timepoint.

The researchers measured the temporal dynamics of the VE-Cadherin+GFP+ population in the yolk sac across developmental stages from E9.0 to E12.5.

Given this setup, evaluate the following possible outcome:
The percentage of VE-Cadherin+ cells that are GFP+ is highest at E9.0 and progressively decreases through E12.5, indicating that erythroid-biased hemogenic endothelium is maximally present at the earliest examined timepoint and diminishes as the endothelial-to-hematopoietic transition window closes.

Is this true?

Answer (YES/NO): NO